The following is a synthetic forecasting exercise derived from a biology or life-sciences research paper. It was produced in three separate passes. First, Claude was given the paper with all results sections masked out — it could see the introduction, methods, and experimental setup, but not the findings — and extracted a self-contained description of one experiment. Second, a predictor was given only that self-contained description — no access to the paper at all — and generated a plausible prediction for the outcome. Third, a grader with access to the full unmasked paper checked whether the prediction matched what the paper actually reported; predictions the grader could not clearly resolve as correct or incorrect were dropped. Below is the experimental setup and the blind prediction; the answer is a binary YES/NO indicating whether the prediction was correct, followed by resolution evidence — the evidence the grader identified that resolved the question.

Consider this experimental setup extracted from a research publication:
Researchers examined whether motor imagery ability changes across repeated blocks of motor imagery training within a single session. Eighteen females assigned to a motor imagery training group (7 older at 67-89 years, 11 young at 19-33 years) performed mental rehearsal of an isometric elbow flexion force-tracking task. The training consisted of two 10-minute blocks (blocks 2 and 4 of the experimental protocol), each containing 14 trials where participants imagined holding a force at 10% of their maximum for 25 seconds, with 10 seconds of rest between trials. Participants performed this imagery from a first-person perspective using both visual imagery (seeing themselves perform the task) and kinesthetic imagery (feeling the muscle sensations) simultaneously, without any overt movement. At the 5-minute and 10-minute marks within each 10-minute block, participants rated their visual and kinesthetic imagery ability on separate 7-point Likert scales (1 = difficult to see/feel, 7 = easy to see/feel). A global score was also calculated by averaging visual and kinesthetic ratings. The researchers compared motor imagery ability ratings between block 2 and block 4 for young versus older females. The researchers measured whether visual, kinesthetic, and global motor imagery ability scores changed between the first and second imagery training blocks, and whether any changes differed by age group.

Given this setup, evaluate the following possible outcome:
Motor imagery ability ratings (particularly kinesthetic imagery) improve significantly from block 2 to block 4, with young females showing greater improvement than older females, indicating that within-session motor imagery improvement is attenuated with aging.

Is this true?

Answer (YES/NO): NO